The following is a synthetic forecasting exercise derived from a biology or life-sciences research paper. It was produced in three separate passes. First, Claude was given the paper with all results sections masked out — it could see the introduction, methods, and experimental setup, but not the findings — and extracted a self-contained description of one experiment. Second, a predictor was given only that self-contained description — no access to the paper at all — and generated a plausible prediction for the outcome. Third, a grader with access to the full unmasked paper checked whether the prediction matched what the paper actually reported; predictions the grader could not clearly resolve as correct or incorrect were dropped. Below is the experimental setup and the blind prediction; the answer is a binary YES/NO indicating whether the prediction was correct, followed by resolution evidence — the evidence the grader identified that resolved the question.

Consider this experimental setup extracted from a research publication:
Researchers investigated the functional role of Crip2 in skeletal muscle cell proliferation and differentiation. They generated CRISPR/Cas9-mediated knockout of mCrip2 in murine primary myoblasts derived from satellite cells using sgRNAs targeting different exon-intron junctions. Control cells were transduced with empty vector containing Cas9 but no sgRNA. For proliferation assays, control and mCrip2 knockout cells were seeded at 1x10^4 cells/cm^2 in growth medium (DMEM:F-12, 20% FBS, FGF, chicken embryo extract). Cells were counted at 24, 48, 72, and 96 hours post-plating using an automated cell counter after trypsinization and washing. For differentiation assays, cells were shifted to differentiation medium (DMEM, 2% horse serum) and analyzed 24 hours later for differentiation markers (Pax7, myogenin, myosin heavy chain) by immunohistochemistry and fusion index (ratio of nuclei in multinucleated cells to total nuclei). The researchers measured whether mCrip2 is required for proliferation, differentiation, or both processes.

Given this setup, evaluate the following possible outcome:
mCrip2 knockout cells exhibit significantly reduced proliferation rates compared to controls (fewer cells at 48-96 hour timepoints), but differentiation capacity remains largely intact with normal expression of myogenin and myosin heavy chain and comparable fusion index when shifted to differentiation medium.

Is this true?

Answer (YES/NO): NO